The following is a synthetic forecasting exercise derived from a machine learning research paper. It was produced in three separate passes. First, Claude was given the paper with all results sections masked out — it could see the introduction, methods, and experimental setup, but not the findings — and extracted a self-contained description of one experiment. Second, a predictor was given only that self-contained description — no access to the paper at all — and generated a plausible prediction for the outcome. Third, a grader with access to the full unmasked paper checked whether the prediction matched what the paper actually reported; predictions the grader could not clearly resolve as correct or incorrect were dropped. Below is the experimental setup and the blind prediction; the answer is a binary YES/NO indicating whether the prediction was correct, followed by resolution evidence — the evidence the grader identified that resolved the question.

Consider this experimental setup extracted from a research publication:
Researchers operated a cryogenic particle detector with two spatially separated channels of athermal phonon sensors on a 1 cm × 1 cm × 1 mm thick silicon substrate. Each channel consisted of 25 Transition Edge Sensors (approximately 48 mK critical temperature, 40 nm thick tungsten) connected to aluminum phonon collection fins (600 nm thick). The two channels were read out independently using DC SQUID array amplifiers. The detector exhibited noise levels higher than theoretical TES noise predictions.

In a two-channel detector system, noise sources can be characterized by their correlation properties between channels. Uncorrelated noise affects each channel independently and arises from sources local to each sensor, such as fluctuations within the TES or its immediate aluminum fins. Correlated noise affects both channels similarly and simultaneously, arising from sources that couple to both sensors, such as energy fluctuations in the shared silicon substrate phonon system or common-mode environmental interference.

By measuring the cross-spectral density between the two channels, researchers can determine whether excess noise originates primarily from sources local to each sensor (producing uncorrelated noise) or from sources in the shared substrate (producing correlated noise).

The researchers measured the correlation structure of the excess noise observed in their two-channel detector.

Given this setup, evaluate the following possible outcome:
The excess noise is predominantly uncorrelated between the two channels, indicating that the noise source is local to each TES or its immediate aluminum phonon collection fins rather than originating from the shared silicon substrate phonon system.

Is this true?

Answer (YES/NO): NO